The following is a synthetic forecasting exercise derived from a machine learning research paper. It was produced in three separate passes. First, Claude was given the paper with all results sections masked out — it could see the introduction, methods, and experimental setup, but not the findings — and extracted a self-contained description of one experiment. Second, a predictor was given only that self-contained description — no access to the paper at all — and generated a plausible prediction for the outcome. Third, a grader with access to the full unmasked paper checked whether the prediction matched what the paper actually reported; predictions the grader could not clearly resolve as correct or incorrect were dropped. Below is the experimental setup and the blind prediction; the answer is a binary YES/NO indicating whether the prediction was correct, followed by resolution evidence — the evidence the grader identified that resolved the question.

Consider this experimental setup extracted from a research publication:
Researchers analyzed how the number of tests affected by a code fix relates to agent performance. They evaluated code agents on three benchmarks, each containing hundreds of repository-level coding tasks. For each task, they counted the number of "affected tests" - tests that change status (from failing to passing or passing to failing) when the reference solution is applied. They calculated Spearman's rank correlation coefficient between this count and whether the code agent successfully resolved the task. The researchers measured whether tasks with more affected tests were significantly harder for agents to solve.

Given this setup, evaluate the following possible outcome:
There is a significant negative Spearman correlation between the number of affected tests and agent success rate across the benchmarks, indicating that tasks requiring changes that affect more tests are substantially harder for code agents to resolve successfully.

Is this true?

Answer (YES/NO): YES